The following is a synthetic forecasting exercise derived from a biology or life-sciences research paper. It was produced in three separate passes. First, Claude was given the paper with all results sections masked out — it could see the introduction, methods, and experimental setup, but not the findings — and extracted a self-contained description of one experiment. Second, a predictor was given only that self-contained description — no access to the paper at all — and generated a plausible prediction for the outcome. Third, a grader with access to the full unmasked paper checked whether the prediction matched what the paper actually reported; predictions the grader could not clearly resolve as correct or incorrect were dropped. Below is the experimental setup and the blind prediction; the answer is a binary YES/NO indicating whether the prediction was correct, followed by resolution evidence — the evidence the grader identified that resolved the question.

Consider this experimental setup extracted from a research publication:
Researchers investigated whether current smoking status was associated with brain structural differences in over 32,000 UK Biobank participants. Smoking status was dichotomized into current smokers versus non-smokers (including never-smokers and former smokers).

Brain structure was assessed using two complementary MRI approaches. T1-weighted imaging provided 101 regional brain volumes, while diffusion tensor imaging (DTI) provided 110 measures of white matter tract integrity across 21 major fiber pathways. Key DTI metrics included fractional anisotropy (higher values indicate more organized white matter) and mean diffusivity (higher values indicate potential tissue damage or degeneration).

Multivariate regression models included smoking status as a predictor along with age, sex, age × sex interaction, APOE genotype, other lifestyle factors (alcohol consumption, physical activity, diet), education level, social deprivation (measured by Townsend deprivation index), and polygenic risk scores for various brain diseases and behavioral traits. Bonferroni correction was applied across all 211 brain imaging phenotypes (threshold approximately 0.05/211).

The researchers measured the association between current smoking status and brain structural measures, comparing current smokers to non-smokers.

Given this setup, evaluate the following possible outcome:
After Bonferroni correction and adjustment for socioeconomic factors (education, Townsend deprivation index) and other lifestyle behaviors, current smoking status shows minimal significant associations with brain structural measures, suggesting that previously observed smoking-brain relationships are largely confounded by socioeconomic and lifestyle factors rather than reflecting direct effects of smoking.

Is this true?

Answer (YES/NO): NO